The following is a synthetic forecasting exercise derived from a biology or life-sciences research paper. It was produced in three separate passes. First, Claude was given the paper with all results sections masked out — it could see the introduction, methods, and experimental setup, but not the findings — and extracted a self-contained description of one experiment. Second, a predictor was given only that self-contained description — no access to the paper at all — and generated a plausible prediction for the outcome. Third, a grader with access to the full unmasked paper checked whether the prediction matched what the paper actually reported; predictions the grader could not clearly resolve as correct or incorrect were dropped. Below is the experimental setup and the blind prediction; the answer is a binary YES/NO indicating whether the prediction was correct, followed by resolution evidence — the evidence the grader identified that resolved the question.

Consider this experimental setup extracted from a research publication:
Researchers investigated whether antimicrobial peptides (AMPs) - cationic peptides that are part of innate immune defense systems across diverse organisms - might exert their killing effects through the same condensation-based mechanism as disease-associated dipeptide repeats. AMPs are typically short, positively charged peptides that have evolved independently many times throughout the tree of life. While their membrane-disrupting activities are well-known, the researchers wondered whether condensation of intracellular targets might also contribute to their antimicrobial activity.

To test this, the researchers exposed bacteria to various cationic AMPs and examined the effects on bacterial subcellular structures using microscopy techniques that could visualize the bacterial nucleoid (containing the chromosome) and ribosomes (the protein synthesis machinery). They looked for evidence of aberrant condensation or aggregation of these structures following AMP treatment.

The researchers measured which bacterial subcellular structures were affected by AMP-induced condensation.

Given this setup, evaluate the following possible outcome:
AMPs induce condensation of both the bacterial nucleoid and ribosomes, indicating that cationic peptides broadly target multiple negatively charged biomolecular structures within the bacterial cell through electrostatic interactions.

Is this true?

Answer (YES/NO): YES